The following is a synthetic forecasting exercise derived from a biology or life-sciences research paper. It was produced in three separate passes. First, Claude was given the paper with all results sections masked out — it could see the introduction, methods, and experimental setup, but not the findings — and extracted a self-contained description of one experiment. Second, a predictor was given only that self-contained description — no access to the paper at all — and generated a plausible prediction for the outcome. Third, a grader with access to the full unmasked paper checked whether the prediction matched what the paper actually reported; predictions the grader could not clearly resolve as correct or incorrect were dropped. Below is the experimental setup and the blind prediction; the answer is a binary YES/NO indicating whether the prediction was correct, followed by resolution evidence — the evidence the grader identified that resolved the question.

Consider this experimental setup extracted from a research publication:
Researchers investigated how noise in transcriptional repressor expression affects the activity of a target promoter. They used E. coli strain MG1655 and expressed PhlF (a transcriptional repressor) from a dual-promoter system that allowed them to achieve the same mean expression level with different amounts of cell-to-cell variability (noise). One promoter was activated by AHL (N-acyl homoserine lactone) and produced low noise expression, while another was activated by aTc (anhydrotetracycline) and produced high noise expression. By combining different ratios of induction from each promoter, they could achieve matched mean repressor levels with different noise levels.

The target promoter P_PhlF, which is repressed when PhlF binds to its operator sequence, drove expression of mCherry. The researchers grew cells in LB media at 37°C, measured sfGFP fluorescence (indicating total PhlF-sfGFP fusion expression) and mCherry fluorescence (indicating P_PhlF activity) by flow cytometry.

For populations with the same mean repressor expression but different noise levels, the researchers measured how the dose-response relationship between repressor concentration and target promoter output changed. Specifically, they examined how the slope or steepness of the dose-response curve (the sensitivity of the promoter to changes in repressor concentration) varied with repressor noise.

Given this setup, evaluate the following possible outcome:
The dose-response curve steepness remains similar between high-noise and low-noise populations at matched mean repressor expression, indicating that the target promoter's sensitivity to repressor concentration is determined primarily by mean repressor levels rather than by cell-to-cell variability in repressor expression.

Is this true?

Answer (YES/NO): NO